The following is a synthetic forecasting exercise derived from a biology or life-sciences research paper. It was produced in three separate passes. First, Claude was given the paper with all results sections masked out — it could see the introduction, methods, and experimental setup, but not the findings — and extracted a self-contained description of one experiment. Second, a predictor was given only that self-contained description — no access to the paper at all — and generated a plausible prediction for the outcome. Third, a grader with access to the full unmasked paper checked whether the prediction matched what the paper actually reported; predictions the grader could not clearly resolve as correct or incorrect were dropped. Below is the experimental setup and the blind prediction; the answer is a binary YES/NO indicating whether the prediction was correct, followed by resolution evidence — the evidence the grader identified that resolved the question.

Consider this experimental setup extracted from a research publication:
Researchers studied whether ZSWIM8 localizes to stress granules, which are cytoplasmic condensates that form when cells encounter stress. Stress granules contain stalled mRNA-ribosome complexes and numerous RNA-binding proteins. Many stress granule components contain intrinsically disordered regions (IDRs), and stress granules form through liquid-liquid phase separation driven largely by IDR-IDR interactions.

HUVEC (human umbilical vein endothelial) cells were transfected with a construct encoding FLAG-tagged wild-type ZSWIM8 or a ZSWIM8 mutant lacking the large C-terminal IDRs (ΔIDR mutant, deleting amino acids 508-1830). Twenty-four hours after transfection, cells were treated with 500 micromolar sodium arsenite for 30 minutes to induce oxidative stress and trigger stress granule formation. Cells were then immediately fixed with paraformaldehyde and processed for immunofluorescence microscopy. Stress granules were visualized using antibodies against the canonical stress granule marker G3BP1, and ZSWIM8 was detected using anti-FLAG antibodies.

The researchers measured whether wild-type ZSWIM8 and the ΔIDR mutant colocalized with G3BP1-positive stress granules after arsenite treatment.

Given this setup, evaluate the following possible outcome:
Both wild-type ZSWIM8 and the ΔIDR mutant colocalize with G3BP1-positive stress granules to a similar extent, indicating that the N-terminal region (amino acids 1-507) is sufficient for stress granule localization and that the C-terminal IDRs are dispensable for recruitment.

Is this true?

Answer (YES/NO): NO